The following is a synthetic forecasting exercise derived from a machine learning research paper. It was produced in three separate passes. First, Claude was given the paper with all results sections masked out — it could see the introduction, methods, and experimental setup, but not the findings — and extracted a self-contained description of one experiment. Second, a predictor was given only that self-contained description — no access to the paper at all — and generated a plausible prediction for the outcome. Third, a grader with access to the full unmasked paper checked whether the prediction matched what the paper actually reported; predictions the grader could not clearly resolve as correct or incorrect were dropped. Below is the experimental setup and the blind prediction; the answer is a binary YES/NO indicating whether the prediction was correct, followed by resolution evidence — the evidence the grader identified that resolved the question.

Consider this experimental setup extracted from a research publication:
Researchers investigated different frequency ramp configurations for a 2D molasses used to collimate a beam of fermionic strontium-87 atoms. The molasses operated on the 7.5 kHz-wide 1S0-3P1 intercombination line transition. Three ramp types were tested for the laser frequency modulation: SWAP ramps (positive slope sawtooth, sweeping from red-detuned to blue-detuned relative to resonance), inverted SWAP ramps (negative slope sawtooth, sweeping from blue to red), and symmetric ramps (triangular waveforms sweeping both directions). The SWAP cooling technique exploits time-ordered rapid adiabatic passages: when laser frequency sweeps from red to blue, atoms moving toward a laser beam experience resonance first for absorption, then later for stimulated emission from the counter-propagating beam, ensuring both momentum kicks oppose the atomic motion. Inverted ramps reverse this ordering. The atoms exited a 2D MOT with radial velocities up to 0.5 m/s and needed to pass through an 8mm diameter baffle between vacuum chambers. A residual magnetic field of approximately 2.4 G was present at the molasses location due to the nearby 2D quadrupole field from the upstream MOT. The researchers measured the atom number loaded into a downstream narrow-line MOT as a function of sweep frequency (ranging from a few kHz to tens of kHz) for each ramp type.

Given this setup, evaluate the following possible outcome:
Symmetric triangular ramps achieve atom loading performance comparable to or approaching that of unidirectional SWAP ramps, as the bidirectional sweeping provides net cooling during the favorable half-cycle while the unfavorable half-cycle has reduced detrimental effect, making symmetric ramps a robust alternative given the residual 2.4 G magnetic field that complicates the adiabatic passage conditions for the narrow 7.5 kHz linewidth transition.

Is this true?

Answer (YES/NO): NO